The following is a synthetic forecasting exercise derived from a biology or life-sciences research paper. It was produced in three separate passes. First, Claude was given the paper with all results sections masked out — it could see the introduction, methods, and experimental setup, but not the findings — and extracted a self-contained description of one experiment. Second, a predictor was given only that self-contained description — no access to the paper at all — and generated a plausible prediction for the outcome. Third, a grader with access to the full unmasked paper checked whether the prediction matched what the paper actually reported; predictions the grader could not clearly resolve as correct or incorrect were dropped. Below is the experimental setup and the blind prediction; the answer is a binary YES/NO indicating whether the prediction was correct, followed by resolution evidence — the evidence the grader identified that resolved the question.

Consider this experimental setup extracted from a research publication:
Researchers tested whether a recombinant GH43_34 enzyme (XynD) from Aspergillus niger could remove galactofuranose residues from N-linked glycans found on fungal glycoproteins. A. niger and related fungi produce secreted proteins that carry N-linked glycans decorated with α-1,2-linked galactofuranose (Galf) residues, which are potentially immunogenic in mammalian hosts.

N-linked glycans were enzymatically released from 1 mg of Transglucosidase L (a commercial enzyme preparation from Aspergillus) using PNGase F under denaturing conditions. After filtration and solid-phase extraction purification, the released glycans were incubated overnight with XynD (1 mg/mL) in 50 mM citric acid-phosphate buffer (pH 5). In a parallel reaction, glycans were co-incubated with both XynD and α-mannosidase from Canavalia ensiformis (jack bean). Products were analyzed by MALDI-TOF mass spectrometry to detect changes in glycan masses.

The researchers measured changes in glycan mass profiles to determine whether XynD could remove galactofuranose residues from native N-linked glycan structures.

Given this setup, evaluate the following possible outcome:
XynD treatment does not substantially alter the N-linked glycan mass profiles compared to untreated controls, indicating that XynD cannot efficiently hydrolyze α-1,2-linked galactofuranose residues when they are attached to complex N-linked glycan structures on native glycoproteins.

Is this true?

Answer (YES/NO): YES